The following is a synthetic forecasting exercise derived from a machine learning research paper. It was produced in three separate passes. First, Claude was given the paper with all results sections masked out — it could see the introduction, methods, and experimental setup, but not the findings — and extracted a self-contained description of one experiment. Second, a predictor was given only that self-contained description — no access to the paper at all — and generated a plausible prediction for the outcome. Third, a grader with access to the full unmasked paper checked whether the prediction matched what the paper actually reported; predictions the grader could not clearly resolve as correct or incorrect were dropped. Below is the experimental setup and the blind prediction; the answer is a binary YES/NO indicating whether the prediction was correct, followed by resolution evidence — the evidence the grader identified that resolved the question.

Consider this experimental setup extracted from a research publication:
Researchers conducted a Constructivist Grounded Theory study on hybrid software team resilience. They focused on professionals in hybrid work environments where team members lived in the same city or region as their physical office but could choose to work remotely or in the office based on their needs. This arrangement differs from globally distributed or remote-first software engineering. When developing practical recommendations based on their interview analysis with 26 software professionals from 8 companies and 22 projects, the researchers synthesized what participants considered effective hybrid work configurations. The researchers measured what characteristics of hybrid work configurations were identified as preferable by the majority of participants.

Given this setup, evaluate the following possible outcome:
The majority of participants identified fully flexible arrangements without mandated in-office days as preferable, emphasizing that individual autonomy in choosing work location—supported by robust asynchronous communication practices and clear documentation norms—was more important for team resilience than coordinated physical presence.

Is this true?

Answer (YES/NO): NO